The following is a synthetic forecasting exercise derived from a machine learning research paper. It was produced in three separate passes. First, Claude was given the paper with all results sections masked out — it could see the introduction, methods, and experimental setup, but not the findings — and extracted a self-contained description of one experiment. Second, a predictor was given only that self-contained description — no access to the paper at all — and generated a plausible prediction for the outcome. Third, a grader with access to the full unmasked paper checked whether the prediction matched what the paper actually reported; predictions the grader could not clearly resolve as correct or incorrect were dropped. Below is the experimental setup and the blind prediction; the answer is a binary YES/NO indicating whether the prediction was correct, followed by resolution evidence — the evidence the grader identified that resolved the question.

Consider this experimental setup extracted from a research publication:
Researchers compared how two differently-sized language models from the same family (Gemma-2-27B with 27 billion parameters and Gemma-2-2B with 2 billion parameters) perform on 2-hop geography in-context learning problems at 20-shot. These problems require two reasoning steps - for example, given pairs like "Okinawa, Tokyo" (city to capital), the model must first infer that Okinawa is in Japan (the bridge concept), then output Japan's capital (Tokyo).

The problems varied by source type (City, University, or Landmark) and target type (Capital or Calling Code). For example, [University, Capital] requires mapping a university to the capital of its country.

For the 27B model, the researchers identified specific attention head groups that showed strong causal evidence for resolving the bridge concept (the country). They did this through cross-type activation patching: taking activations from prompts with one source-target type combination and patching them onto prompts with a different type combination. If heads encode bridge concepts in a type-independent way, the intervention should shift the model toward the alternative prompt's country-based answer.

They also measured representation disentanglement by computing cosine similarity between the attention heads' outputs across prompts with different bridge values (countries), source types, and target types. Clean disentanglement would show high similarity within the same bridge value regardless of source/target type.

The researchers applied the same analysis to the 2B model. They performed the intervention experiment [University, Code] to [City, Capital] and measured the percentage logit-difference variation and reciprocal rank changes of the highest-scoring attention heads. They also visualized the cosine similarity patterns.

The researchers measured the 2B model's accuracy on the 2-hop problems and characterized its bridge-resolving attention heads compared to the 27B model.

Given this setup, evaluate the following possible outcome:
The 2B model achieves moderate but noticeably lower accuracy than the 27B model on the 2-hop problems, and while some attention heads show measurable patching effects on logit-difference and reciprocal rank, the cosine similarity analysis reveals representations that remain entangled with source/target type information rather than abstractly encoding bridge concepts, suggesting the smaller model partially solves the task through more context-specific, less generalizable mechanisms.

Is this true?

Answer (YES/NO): NO